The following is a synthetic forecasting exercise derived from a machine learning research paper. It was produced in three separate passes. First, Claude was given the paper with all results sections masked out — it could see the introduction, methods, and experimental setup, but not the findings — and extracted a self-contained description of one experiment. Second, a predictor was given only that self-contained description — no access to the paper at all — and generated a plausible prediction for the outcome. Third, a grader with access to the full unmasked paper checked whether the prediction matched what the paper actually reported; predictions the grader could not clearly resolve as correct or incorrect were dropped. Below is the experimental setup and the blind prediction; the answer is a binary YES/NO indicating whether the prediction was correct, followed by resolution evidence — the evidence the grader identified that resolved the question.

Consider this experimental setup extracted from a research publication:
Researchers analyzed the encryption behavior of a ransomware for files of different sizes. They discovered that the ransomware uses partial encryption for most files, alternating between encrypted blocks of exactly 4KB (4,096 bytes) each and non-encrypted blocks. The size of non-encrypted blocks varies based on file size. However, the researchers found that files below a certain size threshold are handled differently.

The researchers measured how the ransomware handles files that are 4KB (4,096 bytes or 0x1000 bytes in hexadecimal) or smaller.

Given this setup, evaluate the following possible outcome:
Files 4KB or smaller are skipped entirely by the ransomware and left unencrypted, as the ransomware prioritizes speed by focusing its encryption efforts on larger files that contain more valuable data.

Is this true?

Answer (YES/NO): NO